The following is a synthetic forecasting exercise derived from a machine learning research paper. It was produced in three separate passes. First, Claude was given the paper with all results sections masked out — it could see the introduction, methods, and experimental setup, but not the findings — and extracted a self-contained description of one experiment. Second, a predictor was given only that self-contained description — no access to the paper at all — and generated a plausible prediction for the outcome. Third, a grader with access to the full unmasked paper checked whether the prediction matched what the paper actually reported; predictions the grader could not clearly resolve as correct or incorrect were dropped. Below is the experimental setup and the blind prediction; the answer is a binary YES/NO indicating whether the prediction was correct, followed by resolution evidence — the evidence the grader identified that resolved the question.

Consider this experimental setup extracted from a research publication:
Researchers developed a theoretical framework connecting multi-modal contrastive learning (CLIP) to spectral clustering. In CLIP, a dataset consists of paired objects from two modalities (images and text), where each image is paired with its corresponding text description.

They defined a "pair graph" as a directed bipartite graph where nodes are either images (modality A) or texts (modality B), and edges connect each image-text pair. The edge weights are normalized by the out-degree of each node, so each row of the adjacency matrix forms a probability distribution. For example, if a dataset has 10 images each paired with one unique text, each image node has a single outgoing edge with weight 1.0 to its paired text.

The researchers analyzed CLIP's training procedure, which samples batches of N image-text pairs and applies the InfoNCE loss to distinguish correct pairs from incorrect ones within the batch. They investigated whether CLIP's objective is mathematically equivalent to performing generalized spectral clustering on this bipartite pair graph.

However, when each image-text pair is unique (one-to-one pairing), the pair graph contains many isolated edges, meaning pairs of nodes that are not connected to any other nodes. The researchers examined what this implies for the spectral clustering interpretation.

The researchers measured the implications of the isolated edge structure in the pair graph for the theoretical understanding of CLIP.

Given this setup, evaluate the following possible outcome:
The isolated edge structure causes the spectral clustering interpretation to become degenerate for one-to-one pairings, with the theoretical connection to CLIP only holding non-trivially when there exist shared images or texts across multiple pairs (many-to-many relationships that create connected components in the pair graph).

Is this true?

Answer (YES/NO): NO